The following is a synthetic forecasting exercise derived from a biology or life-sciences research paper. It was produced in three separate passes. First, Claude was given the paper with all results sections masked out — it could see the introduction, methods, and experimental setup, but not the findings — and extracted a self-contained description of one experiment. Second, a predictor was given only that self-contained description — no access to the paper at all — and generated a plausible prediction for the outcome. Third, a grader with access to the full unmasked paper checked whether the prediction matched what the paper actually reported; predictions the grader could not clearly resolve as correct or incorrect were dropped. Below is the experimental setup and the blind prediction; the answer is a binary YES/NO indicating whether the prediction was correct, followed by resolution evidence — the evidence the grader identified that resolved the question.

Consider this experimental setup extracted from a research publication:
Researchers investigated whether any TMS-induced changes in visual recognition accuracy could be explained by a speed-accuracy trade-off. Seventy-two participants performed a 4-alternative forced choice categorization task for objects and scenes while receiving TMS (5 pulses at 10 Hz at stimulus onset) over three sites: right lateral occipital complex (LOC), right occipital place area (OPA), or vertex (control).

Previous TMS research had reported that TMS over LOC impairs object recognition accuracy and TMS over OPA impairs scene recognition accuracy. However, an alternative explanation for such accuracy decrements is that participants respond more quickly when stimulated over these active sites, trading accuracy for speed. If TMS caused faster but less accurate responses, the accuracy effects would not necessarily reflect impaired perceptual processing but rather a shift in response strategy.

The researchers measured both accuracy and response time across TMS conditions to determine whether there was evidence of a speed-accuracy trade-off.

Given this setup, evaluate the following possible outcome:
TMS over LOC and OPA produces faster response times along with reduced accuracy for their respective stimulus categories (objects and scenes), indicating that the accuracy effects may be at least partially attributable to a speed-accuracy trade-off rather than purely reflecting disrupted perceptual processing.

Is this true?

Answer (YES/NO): NO